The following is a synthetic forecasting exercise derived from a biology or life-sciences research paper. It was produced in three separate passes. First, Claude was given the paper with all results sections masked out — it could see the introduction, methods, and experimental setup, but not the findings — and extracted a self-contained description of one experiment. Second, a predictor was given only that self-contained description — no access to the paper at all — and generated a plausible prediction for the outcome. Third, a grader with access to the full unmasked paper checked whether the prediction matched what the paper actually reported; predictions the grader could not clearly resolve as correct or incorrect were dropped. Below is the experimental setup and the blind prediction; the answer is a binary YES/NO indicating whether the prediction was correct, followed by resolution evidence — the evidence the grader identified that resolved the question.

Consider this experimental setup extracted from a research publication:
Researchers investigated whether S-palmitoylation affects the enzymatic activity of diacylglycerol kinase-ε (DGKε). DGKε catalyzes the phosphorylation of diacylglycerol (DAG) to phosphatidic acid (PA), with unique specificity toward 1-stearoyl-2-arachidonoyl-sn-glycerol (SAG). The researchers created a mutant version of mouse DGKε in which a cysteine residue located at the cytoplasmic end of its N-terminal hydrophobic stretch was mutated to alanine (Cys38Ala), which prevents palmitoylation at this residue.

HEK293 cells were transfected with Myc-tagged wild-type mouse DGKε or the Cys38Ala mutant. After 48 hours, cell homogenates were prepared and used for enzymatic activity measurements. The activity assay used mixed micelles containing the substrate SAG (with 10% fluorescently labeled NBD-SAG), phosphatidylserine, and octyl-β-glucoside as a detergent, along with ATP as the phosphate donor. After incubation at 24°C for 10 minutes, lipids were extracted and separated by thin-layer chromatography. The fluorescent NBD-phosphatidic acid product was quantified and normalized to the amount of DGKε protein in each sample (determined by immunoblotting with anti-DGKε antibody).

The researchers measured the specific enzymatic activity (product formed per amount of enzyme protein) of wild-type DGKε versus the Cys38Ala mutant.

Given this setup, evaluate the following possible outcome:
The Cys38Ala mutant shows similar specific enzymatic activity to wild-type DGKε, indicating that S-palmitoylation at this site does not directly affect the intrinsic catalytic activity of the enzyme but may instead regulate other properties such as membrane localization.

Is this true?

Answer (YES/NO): NO